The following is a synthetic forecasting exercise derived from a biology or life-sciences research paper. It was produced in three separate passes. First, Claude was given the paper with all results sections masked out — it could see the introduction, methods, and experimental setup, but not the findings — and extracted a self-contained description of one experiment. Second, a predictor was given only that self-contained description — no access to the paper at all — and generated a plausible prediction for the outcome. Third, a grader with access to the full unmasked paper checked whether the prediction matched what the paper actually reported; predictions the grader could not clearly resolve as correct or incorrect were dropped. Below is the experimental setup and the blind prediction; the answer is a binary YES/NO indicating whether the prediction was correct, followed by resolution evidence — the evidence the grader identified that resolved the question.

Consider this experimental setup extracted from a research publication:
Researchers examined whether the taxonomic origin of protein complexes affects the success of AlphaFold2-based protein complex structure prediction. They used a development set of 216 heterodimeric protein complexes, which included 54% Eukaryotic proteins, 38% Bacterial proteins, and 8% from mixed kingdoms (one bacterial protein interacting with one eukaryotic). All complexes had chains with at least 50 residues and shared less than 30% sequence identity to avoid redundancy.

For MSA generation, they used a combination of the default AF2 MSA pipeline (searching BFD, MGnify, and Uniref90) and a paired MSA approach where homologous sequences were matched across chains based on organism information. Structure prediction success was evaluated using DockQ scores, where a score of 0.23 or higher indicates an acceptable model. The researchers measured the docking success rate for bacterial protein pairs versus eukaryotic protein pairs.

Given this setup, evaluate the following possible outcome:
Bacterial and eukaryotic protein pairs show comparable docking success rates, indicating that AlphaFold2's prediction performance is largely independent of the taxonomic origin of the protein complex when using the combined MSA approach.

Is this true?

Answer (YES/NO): NO